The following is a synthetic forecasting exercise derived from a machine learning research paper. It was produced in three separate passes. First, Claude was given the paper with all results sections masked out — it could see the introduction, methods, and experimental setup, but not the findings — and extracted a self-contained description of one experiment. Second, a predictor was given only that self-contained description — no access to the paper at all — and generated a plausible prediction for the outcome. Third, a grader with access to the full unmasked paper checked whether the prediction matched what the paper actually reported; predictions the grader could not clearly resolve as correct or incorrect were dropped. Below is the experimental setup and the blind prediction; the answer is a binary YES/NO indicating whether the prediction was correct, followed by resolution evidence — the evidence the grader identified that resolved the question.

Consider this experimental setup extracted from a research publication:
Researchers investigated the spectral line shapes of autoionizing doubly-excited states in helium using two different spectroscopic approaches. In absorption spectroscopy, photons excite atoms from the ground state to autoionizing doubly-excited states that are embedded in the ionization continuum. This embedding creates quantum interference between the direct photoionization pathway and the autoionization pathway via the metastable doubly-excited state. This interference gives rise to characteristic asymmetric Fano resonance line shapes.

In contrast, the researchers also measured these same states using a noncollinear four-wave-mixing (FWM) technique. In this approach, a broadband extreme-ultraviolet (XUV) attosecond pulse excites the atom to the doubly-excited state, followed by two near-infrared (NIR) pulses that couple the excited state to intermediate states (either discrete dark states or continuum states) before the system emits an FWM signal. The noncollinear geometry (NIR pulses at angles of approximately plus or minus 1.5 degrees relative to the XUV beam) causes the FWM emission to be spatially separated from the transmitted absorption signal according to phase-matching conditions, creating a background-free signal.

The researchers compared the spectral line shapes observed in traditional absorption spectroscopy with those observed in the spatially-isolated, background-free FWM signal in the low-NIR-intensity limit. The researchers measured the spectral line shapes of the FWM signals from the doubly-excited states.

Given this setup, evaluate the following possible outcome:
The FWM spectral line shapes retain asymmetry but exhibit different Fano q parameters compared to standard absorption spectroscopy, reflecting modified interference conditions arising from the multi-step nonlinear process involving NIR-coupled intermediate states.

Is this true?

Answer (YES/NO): NO